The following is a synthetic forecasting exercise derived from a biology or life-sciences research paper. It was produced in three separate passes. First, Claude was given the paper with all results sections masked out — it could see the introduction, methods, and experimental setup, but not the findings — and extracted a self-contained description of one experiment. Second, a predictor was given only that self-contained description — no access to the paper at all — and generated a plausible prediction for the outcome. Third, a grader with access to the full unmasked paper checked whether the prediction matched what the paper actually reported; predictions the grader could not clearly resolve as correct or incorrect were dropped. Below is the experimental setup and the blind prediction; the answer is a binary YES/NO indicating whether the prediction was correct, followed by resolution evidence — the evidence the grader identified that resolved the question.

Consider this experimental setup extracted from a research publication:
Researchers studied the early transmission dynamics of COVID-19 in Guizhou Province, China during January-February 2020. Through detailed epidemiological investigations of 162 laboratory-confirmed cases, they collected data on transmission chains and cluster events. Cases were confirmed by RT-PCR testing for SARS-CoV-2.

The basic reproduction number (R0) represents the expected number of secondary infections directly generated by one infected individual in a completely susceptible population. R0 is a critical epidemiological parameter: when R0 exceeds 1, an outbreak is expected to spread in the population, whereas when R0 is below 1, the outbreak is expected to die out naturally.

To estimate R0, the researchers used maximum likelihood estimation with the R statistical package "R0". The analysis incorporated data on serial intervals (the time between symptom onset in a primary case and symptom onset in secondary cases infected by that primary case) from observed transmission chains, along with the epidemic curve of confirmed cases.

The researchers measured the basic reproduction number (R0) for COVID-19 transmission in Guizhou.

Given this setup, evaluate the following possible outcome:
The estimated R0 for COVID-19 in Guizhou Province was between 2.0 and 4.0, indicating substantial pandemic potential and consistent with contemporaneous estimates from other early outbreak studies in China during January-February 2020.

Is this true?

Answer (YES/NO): NO